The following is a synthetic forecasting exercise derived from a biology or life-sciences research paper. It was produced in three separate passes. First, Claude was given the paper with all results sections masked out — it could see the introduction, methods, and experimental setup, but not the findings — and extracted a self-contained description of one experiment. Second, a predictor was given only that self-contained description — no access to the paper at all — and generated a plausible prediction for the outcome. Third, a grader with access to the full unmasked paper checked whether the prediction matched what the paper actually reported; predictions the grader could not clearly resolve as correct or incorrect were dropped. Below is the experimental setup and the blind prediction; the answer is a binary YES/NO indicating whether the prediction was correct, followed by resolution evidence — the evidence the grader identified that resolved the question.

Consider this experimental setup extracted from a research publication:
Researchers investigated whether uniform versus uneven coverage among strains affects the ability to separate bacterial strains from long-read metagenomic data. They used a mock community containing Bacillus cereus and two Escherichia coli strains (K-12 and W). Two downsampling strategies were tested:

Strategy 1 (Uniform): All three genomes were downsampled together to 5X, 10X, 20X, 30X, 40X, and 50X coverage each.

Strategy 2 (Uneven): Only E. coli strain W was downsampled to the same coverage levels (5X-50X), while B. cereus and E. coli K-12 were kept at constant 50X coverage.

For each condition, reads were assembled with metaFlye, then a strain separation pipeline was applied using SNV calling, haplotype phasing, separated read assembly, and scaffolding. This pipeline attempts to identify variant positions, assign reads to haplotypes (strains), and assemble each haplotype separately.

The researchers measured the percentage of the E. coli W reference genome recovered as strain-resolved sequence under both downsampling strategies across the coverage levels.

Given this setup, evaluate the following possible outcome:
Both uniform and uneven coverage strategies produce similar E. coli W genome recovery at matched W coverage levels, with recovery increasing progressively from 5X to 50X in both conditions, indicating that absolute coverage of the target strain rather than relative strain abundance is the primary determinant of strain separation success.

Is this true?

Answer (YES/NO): YES